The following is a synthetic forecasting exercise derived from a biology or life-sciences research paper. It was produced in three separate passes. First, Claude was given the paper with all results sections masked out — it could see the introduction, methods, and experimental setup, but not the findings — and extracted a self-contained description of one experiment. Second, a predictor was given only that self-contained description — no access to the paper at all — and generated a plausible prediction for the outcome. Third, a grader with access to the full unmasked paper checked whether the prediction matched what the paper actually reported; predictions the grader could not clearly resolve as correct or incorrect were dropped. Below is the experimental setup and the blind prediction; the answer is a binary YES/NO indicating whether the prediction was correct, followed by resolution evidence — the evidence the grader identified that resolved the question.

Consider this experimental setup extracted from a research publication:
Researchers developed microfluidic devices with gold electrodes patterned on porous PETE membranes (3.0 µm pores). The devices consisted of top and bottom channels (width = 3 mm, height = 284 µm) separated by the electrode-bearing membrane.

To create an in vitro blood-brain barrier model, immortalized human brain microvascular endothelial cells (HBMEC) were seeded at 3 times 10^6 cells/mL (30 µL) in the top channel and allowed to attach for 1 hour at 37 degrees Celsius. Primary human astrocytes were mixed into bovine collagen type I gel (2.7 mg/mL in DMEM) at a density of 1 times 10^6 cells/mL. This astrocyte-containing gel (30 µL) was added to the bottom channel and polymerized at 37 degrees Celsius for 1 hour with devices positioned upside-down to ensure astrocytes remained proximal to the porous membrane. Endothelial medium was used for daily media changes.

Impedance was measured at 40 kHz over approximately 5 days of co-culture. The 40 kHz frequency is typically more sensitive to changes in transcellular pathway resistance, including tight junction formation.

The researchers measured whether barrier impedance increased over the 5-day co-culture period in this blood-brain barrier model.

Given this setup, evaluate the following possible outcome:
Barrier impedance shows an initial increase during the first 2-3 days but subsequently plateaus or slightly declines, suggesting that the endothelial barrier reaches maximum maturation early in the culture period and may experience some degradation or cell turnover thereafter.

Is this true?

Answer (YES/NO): YES